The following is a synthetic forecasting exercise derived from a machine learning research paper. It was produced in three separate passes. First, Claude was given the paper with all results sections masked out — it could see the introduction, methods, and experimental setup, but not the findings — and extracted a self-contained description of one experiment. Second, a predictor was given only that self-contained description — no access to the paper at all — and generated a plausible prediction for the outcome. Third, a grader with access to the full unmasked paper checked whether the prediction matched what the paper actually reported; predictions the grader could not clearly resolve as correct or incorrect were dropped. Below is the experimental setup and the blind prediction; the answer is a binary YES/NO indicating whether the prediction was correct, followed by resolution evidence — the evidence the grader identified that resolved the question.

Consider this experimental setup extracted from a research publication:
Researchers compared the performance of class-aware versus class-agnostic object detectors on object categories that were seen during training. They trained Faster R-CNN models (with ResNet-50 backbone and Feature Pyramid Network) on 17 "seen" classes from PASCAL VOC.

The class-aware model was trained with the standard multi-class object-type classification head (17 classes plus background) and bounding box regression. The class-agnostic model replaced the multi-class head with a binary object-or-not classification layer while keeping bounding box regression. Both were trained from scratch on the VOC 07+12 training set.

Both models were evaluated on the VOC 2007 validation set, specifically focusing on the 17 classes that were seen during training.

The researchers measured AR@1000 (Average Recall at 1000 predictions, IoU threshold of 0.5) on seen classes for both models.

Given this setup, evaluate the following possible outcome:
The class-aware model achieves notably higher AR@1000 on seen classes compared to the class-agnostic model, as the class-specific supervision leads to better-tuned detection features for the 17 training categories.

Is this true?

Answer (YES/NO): NO